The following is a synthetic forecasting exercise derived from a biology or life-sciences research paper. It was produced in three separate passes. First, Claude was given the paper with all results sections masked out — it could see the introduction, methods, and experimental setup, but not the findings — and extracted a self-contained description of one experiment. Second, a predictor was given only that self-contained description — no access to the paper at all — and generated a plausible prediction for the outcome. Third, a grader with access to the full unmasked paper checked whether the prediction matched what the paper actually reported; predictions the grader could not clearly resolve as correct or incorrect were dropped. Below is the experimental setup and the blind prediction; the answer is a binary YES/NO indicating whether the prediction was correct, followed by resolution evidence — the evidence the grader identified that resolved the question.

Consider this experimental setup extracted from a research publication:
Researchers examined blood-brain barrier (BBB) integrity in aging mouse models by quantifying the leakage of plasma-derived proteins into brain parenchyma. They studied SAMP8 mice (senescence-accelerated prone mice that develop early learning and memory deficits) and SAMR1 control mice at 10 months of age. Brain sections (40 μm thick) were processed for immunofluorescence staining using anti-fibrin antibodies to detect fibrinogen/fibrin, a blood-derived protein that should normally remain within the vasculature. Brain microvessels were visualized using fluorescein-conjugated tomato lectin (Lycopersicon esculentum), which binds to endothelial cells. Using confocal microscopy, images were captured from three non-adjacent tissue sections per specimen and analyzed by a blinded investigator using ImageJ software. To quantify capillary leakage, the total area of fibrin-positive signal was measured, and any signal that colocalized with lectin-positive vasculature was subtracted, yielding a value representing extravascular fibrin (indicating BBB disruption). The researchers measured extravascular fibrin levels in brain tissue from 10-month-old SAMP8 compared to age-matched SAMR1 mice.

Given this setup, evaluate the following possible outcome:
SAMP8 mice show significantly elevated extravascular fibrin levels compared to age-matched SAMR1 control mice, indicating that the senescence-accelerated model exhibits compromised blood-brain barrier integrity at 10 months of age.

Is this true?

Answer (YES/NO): YES